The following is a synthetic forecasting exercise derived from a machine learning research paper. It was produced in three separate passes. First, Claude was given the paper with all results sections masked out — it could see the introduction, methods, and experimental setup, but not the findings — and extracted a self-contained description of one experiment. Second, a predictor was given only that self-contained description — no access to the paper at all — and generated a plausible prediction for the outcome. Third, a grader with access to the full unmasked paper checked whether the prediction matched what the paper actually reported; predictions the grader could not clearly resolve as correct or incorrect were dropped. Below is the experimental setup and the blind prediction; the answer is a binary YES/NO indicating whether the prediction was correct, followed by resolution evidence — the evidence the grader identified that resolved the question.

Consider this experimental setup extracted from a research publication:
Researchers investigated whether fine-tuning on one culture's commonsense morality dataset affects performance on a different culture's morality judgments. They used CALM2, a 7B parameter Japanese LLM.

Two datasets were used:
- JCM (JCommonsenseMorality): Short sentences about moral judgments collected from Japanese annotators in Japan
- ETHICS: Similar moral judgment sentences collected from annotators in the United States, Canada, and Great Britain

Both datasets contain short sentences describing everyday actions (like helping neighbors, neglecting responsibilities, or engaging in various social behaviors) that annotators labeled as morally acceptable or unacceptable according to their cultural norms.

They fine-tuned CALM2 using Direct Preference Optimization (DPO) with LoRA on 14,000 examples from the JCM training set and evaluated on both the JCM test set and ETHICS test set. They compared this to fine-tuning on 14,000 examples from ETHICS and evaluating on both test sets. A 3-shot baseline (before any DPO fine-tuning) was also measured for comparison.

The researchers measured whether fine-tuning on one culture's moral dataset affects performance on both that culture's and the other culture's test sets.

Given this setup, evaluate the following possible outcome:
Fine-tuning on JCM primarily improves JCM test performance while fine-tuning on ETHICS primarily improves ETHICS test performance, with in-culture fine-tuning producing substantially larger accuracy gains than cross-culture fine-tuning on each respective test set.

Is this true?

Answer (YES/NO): NO